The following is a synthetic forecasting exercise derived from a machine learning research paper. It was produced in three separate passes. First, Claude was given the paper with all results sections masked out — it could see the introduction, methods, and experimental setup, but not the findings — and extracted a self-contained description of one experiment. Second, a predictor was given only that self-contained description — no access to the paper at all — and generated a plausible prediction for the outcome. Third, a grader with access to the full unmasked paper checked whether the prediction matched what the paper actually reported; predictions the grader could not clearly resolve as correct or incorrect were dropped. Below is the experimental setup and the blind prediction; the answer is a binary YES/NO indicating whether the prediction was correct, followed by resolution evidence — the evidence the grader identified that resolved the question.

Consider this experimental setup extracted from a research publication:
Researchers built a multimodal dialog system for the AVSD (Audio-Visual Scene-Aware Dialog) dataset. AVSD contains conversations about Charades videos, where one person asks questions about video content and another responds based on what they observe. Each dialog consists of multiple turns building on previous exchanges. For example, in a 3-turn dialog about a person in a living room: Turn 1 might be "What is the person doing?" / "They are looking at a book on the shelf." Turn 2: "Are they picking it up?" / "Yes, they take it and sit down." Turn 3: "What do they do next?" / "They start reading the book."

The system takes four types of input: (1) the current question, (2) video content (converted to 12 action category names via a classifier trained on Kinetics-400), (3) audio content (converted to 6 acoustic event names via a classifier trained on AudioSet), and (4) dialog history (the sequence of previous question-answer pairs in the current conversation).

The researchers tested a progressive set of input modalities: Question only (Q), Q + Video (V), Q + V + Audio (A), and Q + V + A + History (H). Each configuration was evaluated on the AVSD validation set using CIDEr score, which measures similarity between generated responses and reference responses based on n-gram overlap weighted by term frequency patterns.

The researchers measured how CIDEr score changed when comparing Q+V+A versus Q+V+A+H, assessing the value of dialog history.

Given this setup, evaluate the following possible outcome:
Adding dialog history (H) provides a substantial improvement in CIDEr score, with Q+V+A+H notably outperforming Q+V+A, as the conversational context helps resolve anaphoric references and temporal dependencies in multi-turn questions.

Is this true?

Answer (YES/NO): YES